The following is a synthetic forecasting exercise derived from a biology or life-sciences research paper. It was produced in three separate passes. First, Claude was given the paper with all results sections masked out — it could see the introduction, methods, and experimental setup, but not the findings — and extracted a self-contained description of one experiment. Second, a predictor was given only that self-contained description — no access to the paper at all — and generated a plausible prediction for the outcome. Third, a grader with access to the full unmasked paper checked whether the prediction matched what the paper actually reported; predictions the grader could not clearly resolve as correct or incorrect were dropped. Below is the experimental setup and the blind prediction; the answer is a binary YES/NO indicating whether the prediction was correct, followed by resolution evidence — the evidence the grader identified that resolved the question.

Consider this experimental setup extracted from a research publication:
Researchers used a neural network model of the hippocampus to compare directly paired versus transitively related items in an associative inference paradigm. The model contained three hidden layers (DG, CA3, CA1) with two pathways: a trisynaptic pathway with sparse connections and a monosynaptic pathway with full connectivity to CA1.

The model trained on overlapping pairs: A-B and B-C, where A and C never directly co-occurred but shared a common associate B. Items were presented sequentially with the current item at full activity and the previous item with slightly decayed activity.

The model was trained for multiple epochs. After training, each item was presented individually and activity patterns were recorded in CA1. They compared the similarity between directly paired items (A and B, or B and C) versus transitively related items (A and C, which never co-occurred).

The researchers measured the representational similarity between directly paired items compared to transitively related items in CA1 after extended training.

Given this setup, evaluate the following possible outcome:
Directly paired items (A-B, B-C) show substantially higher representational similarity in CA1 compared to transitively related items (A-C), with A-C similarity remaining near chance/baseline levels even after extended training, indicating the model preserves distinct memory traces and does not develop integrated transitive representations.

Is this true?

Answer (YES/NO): NO